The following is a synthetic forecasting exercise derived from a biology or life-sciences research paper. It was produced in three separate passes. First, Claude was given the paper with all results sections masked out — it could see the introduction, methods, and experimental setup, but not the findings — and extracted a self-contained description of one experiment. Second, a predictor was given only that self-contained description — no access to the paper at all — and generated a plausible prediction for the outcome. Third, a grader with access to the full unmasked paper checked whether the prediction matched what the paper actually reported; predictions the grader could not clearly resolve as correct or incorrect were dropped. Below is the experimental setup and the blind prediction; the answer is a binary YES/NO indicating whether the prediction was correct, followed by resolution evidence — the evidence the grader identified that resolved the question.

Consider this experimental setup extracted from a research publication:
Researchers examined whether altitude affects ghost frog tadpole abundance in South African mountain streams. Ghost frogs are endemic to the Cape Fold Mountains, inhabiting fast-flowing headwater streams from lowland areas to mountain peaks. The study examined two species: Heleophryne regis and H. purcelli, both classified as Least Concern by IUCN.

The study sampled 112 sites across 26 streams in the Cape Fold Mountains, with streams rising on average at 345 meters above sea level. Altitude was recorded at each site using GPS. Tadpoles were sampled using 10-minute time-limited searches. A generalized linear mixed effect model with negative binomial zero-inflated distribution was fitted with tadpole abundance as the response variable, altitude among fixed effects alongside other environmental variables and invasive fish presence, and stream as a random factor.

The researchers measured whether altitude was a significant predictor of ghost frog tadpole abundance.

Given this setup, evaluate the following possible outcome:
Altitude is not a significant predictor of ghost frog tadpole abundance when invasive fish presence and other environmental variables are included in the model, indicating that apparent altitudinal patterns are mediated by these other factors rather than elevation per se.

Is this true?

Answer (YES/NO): YES